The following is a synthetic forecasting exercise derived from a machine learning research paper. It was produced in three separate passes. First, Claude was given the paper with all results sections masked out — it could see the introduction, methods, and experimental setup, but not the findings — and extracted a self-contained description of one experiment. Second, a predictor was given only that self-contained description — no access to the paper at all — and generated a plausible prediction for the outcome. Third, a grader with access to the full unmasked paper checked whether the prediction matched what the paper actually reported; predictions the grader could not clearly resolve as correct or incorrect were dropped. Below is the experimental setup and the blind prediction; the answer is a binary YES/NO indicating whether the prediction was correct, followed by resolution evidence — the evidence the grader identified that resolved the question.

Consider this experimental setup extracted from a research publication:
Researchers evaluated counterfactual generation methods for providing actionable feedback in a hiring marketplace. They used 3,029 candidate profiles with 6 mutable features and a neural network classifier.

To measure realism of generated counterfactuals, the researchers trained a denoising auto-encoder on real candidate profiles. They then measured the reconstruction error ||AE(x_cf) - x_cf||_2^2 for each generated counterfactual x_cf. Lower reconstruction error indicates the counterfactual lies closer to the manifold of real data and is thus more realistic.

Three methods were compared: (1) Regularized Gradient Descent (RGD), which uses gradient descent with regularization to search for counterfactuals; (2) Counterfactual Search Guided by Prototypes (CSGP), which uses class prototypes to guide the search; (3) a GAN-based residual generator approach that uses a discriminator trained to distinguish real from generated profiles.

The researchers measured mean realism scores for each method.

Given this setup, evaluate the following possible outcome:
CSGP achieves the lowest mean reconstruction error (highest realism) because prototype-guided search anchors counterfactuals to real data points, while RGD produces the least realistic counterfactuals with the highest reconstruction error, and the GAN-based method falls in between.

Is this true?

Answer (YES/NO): NO